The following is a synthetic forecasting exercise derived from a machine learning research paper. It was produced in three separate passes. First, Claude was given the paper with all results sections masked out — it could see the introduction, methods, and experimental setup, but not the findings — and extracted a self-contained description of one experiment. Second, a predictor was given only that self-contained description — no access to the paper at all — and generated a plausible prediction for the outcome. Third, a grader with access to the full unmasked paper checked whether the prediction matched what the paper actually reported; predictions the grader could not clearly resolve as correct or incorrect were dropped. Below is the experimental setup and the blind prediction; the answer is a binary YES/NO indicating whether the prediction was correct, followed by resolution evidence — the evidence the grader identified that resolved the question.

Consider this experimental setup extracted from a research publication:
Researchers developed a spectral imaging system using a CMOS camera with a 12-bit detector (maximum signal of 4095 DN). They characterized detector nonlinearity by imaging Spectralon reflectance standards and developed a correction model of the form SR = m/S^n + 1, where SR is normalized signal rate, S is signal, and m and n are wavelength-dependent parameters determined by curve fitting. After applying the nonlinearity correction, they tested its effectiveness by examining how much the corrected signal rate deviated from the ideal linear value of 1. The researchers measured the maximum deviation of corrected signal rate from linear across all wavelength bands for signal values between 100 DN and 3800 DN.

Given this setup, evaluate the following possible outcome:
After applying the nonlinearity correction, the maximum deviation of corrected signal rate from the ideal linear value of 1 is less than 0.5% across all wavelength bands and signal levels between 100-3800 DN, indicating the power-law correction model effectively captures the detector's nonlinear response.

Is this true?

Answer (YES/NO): NO